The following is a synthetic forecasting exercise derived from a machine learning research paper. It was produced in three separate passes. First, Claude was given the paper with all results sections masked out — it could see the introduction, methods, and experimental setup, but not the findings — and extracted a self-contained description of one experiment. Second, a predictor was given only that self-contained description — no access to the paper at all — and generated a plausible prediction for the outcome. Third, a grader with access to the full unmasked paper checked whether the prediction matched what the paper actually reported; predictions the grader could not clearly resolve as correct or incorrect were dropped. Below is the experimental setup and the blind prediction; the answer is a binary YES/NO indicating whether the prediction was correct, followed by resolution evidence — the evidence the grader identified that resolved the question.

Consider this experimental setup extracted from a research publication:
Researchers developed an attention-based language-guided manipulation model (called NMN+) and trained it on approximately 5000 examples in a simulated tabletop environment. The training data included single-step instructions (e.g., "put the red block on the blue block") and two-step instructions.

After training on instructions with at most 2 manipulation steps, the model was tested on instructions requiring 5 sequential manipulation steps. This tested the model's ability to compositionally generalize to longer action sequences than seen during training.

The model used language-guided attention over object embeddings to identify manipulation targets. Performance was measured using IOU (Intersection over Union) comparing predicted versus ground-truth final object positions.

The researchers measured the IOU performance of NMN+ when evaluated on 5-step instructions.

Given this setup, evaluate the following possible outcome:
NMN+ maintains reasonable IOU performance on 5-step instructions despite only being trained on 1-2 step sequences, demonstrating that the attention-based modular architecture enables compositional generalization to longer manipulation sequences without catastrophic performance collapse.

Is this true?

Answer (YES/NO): NO